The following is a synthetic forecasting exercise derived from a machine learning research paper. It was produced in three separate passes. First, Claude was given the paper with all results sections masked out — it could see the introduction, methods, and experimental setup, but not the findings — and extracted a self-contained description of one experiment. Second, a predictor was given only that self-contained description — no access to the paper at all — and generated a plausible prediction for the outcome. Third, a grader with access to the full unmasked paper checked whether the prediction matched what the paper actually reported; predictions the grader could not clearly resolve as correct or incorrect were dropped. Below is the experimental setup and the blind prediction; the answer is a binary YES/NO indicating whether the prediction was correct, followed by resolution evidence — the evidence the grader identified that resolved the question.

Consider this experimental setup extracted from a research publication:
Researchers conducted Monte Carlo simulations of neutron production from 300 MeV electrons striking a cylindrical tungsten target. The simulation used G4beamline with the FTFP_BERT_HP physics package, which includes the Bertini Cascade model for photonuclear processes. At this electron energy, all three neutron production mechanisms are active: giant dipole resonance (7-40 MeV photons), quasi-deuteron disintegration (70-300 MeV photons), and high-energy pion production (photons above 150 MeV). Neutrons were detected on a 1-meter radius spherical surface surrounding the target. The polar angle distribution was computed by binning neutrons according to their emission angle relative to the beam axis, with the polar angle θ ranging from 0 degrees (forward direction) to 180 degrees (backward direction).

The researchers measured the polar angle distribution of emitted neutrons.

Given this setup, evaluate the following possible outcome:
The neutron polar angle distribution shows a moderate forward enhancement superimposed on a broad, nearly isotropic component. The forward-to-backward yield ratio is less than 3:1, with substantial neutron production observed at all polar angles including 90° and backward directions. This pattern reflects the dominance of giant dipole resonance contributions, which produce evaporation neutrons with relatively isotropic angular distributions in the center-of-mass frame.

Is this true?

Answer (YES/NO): NO